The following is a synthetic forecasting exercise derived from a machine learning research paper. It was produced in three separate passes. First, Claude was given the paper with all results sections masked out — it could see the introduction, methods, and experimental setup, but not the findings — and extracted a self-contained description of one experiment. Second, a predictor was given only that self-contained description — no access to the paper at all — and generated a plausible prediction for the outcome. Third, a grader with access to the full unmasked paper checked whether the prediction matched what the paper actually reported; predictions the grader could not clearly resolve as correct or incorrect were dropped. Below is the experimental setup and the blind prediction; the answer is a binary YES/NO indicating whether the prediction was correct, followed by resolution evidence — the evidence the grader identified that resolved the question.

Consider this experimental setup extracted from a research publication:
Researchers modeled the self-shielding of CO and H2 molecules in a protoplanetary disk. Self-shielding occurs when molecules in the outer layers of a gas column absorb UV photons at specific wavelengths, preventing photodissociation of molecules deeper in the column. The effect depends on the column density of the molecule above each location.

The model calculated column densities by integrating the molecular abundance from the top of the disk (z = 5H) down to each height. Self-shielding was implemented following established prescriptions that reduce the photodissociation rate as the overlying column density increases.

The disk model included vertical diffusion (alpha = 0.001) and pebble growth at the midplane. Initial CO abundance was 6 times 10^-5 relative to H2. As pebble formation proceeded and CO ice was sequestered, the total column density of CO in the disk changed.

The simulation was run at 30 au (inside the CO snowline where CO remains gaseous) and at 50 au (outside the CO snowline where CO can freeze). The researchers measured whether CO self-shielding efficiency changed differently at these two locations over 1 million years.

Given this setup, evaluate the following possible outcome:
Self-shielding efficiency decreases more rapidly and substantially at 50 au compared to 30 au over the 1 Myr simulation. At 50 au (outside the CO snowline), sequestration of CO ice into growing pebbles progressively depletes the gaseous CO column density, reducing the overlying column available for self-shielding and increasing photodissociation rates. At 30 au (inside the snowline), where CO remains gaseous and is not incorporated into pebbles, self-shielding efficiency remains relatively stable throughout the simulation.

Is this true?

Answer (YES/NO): YES